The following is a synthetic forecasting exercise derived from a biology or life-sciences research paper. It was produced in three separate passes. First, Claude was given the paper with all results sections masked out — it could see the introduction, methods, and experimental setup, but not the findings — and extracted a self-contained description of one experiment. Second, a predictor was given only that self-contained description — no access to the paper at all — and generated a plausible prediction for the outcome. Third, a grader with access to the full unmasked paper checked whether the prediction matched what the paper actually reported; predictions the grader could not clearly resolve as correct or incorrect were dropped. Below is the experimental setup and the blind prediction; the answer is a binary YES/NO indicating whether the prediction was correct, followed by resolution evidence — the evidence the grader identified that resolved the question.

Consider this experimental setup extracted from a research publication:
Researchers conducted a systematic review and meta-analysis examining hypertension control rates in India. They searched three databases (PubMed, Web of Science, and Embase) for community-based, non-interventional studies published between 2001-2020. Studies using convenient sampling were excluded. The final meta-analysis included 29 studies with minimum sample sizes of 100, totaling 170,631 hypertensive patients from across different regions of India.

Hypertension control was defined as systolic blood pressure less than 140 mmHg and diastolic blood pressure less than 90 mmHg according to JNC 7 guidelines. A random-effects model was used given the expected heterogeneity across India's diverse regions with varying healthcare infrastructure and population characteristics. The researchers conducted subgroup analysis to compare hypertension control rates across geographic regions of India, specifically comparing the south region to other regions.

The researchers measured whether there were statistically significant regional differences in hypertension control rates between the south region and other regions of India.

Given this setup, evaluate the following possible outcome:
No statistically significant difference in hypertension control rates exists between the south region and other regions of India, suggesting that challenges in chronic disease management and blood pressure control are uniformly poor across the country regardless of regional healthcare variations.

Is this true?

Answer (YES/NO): NO